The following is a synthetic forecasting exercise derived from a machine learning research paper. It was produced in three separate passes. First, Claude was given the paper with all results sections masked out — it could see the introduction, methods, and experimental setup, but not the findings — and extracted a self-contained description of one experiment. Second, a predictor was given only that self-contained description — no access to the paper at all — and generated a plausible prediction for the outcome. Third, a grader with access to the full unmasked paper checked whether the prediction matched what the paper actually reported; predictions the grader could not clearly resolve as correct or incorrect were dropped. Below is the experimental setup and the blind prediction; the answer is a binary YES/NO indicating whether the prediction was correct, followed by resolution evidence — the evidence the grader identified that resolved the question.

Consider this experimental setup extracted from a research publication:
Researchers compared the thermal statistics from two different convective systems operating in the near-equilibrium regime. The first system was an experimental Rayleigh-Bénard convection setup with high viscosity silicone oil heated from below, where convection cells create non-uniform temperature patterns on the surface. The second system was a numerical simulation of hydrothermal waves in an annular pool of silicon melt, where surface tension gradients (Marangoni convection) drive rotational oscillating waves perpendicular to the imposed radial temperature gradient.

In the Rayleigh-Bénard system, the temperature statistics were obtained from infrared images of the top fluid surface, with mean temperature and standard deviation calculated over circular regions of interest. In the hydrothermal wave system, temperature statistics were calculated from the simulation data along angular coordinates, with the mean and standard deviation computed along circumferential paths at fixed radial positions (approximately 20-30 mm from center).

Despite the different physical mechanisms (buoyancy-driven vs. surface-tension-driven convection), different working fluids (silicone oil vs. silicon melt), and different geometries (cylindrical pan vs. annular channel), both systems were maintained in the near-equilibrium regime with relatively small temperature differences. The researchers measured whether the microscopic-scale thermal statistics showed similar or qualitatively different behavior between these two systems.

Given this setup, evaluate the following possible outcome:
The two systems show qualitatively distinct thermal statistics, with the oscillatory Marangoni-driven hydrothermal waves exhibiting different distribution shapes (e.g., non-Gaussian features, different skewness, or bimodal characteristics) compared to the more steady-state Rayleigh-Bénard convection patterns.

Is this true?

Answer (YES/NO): NO